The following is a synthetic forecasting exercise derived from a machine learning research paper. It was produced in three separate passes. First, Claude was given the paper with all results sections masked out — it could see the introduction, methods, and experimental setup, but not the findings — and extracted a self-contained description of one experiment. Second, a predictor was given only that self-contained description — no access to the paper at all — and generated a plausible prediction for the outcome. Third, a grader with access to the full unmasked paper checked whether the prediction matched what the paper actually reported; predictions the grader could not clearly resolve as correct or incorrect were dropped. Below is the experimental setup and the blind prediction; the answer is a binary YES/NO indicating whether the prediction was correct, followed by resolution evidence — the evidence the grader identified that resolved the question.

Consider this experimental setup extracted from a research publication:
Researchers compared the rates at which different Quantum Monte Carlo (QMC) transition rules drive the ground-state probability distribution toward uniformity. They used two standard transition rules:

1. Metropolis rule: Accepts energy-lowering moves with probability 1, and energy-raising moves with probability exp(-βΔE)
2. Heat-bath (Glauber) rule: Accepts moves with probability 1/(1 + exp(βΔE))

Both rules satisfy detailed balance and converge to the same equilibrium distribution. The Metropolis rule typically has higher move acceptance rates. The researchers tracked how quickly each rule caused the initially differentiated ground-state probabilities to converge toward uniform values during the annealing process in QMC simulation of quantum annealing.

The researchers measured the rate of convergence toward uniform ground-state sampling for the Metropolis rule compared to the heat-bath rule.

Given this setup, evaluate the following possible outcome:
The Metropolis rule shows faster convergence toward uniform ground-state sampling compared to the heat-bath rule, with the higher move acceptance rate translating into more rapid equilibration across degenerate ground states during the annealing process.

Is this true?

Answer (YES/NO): YES